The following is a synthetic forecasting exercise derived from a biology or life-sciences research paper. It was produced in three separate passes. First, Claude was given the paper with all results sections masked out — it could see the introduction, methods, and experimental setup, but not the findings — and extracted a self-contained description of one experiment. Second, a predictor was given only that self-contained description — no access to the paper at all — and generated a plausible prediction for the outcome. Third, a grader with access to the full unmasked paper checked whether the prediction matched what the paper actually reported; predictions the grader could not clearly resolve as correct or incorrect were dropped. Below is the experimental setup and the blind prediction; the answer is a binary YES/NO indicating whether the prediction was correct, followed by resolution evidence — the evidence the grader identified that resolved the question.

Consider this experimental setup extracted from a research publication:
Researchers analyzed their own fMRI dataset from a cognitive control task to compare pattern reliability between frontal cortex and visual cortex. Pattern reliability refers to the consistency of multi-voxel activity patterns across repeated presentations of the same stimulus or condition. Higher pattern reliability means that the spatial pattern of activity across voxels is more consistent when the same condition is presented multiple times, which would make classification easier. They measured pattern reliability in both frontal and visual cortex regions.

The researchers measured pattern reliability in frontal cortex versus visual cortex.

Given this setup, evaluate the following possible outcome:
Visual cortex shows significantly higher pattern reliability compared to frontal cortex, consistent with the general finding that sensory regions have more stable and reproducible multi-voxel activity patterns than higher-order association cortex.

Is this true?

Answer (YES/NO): YES